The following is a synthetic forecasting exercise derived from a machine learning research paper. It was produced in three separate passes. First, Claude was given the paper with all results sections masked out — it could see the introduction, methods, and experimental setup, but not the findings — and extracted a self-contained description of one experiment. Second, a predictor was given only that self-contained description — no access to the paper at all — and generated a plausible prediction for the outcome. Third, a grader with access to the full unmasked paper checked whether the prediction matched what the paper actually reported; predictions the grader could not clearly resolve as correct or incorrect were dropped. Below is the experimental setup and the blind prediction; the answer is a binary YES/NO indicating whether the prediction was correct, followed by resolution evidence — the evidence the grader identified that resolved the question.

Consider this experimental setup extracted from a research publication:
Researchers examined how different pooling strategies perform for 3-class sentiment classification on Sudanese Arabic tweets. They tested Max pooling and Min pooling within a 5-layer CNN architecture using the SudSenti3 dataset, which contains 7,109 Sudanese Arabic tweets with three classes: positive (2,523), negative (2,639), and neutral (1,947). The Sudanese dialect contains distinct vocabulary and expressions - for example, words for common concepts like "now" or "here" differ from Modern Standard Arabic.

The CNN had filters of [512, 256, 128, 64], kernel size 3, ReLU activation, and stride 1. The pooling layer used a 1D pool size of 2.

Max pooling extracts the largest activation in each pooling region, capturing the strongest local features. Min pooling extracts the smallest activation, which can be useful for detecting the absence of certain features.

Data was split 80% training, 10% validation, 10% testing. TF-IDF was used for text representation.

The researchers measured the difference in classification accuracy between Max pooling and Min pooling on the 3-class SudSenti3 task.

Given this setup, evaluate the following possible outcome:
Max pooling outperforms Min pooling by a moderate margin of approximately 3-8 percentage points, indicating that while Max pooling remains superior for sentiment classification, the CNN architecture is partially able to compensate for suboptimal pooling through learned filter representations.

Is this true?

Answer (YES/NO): NO